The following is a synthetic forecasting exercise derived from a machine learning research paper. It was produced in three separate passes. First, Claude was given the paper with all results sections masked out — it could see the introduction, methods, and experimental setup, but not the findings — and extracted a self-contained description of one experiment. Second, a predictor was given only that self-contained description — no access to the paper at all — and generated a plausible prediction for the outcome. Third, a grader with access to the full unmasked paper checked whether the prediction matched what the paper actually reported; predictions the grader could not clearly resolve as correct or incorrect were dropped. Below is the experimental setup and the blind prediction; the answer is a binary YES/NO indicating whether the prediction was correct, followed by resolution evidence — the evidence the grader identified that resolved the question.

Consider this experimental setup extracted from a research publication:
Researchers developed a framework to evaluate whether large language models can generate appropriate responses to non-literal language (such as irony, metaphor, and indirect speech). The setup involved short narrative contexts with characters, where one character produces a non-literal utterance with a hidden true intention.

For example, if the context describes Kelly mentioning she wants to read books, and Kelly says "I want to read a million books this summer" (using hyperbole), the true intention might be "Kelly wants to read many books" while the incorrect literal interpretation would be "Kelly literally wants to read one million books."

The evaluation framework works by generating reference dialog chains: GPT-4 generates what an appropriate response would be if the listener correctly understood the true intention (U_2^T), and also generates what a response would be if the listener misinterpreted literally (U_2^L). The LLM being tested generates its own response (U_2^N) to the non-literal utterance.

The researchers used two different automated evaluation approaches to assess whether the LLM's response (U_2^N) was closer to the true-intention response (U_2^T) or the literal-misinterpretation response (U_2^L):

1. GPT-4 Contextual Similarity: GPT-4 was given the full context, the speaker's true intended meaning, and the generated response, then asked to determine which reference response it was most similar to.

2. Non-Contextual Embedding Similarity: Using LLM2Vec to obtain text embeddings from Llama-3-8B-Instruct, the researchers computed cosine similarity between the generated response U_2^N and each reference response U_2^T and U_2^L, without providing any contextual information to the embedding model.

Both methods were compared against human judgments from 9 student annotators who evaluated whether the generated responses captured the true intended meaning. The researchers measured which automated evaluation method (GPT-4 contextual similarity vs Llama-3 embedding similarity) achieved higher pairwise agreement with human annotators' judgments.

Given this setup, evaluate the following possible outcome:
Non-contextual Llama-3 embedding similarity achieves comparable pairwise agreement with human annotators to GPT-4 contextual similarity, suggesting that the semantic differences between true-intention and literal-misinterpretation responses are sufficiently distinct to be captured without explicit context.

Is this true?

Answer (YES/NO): NO